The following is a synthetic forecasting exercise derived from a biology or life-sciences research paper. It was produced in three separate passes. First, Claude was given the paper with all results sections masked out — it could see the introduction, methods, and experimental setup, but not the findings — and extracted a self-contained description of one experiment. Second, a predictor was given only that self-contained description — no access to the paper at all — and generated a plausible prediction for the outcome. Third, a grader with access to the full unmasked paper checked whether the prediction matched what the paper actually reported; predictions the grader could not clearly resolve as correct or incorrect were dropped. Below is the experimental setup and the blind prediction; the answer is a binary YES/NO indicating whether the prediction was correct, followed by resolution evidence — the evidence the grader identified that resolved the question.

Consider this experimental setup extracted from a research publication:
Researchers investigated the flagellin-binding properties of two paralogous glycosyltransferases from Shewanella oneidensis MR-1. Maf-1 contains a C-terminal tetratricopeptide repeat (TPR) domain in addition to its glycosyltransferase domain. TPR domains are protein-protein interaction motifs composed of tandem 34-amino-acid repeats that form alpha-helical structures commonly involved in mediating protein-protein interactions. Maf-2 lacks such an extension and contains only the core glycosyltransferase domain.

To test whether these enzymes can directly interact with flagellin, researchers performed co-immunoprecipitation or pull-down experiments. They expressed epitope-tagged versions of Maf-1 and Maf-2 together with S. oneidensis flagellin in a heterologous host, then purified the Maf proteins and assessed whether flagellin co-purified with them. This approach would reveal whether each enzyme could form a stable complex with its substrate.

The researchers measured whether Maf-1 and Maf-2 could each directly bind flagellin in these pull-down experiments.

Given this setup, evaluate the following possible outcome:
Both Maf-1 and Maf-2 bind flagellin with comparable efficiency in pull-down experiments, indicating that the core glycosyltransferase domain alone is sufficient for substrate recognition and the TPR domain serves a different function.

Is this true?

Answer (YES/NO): NO